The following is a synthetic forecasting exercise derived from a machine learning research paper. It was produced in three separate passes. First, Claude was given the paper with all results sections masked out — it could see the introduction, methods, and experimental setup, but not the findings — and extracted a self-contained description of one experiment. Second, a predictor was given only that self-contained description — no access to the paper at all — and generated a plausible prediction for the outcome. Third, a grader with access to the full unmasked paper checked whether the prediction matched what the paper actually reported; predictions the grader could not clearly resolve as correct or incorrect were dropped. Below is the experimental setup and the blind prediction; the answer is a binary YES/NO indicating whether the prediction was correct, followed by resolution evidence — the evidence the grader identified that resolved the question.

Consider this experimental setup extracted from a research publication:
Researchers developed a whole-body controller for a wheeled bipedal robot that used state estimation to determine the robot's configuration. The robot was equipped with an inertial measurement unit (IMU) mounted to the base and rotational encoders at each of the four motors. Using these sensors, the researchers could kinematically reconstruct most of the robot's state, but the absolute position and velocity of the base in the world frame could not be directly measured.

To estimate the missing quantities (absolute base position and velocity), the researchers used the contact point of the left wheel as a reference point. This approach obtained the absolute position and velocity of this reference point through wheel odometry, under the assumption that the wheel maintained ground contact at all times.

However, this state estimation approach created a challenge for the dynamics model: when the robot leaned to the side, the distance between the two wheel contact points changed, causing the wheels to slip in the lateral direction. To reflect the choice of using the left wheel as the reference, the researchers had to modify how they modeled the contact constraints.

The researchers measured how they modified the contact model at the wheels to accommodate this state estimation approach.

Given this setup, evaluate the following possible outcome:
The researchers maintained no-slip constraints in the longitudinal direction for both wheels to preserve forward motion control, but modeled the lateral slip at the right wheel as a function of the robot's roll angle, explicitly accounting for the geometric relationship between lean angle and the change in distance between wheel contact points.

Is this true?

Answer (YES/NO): NO